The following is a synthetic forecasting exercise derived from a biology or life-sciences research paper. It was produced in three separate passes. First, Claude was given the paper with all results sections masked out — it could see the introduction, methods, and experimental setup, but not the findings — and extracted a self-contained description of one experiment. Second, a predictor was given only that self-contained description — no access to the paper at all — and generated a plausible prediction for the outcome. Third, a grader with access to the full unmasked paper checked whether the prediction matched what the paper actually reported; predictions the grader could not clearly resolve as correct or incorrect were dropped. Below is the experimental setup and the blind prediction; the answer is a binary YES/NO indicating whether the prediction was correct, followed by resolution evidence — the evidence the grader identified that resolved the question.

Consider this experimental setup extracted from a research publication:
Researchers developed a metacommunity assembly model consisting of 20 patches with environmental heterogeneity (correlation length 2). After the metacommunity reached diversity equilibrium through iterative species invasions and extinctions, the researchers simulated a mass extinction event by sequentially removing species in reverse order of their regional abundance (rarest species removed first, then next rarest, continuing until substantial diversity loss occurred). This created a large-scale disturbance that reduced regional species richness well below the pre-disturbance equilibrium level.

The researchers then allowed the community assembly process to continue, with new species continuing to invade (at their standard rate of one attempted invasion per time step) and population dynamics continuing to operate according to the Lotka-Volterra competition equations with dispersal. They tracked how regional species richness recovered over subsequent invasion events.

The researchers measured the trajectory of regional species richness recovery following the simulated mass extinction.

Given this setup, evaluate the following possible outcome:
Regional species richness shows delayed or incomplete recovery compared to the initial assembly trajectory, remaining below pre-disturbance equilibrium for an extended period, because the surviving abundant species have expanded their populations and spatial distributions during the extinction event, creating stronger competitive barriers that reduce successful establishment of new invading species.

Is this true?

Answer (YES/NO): NO